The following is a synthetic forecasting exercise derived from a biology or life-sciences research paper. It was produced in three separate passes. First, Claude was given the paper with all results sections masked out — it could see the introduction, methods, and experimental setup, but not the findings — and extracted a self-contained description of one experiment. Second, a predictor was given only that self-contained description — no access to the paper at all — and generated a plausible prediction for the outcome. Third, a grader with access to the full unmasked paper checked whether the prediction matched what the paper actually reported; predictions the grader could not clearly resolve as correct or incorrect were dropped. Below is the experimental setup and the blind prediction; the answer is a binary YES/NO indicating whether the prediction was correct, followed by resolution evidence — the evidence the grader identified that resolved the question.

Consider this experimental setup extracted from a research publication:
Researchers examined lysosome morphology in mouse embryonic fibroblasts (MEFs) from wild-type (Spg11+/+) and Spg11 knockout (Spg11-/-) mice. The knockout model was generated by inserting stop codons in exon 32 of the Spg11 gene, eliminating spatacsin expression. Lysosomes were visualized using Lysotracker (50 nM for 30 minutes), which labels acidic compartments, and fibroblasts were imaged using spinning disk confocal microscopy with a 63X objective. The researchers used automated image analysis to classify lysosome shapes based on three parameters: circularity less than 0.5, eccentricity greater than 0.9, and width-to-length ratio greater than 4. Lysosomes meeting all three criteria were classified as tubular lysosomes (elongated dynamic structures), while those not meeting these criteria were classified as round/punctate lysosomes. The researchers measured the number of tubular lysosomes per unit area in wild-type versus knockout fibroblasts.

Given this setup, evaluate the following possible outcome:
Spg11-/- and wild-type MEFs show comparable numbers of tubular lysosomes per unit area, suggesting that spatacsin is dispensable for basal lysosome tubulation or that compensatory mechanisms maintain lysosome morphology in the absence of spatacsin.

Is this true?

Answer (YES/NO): NO